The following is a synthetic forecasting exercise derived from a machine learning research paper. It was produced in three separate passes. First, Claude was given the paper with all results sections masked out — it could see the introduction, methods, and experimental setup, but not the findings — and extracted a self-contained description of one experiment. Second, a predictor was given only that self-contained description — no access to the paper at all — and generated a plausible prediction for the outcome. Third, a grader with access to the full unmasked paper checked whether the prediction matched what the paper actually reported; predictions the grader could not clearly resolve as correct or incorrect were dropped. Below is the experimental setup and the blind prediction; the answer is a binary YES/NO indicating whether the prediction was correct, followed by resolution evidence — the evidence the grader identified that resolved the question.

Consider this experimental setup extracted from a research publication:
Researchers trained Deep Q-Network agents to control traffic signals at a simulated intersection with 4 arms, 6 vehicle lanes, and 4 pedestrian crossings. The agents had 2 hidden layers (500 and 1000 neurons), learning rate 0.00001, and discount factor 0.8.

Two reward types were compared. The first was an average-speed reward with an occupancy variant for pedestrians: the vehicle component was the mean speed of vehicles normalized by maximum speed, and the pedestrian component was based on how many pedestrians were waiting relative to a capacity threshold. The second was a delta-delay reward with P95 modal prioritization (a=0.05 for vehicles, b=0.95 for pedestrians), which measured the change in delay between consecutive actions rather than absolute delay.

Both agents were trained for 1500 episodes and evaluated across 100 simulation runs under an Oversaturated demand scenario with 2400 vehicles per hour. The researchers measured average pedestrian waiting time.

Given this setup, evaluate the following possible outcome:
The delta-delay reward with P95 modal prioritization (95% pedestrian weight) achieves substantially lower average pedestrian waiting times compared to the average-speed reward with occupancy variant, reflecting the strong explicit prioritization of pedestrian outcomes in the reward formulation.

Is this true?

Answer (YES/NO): NO